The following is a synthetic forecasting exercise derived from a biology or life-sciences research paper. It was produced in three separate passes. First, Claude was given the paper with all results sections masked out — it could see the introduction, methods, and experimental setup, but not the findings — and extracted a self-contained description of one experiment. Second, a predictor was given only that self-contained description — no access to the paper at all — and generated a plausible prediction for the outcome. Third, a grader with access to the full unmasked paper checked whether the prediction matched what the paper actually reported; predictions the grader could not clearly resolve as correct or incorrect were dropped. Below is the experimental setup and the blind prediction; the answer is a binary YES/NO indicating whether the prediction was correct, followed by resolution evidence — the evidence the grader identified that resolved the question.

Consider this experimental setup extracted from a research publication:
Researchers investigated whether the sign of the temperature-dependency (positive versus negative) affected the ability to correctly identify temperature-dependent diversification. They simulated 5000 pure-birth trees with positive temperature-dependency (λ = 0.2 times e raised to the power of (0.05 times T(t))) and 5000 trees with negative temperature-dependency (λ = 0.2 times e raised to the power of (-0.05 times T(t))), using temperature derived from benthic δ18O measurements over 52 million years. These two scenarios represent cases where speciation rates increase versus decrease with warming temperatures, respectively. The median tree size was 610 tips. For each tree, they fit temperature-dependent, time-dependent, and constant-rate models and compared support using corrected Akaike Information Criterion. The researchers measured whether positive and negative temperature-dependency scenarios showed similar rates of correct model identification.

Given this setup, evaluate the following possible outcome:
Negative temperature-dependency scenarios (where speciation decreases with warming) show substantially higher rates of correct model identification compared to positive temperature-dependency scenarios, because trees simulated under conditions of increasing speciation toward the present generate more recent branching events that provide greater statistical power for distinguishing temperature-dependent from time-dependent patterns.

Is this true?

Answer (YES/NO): NO